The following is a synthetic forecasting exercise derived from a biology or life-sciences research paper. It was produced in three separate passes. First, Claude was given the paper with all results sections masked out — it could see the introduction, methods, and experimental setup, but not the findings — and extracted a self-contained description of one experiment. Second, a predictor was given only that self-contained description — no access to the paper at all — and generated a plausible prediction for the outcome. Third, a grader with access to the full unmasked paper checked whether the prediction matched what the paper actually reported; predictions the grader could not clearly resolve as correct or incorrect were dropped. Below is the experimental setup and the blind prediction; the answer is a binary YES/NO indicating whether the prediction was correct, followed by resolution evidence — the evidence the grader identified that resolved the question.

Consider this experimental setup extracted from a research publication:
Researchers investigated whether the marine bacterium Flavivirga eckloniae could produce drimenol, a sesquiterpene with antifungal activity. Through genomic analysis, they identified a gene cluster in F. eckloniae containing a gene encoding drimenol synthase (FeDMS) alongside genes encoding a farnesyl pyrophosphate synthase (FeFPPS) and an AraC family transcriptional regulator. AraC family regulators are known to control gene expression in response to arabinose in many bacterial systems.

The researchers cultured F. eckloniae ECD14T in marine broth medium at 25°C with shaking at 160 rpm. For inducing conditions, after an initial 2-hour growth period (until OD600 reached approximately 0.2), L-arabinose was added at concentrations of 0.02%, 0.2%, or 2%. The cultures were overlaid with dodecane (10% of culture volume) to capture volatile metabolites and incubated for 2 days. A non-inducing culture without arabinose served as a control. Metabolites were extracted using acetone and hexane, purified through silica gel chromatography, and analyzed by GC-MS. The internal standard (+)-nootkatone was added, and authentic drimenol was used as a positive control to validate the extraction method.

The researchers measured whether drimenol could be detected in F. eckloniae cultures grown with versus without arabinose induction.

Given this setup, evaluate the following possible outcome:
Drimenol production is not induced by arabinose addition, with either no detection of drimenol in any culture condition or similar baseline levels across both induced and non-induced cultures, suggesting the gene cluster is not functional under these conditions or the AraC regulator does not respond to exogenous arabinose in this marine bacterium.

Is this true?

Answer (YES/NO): NO